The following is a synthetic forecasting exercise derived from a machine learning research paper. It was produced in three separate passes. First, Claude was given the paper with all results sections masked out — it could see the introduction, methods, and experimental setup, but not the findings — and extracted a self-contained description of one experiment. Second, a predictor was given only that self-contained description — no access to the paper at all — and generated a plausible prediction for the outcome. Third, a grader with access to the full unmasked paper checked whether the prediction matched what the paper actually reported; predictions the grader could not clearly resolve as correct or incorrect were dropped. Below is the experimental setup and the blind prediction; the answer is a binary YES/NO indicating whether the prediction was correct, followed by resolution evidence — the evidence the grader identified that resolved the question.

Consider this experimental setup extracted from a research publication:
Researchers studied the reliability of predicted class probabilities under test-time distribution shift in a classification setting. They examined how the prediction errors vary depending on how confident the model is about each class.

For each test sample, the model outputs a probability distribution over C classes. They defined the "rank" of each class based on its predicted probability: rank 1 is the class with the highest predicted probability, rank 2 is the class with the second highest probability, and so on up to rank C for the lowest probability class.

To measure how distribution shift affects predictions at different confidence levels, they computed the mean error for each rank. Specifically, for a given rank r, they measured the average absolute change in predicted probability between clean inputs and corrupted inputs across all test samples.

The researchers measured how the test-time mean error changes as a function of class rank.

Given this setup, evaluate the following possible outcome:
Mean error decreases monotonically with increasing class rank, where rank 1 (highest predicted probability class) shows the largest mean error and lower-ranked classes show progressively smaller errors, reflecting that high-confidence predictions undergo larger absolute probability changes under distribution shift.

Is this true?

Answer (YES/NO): NO